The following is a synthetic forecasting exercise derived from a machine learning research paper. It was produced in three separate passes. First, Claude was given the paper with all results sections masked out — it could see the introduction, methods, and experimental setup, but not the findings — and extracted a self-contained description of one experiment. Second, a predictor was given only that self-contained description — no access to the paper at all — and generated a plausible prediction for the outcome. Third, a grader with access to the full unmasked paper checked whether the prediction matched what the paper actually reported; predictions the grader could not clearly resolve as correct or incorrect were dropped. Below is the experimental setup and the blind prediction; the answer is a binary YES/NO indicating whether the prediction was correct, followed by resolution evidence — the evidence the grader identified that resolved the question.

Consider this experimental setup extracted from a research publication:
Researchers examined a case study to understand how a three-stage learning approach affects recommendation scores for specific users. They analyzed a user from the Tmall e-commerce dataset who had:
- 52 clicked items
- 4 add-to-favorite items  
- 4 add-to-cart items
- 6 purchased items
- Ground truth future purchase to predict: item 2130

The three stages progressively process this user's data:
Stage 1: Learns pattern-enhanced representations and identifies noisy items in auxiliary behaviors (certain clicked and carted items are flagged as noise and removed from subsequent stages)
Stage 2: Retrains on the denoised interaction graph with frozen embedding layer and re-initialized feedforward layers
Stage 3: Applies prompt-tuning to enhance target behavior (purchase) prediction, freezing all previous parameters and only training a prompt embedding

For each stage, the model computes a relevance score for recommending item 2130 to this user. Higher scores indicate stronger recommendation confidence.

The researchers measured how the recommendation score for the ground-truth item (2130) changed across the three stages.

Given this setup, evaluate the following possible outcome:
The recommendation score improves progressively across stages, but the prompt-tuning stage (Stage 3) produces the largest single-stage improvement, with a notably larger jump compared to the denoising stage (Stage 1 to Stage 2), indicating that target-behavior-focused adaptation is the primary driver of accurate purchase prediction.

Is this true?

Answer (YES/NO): YES